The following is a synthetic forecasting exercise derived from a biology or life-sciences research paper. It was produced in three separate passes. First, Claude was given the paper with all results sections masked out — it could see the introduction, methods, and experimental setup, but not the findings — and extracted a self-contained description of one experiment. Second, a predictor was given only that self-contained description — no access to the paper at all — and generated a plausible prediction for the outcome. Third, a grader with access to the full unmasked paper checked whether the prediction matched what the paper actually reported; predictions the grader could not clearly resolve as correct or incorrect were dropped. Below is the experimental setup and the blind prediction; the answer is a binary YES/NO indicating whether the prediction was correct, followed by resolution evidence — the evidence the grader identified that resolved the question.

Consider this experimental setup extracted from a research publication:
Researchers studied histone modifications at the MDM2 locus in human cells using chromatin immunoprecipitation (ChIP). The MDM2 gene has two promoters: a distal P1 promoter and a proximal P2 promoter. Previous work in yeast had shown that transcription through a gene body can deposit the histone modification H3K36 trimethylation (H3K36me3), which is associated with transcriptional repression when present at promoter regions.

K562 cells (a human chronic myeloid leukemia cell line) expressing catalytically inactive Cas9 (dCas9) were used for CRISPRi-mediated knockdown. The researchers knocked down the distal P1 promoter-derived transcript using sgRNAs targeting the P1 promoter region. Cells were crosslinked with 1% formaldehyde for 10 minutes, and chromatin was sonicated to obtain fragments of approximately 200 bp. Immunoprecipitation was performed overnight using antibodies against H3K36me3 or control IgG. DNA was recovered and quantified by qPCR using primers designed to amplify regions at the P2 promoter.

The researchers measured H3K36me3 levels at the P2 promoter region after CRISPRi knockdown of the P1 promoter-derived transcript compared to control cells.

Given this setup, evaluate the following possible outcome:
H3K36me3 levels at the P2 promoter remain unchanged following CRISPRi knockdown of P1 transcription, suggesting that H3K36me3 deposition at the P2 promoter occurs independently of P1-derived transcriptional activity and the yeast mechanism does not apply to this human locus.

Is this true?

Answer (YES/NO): NO